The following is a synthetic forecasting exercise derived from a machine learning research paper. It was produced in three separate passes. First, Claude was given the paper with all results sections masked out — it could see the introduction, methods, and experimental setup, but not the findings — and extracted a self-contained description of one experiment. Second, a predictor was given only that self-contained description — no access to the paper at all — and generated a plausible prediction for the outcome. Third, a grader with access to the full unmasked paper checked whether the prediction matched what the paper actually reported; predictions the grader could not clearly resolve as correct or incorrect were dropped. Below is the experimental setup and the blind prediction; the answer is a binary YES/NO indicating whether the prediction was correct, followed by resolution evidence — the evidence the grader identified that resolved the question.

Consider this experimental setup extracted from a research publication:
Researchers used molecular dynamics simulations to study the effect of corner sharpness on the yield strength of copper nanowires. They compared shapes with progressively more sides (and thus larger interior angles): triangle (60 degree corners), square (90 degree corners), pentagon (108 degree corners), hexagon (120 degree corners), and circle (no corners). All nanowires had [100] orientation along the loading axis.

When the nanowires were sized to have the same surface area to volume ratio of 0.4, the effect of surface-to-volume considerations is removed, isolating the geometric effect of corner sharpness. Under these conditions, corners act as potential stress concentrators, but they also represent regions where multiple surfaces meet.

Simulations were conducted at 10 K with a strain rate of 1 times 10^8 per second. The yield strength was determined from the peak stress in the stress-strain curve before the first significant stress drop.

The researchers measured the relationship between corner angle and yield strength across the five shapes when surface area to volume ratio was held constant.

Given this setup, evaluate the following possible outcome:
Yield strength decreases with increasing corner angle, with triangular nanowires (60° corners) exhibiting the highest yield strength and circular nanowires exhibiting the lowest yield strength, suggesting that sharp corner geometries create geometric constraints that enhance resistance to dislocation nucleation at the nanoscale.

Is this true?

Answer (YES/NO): NO